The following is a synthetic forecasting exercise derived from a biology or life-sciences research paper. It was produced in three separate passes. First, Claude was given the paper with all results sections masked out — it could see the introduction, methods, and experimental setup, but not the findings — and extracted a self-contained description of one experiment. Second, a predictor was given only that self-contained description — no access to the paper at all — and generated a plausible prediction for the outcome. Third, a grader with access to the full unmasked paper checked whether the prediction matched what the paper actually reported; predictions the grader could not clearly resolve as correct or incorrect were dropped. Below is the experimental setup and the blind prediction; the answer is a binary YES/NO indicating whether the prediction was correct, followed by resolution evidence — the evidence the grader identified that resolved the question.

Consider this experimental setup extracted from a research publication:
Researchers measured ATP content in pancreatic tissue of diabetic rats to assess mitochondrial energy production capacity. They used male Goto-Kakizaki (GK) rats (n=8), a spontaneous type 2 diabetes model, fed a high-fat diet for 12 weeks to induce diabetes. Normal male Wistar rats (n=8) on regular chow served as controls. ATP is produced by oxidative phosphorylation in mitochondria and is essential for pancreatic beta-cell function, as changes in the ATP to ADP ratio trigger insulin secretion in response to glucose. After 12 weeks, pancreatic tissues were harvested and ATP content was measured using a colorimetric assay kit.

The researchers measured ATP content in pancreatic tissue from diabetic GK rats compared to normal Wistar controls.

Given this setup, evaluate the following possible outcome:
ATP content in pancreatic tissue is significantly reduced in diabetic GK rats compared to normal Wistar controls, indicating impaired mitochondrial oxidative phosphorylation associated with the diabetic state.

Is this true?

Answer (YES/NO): NO